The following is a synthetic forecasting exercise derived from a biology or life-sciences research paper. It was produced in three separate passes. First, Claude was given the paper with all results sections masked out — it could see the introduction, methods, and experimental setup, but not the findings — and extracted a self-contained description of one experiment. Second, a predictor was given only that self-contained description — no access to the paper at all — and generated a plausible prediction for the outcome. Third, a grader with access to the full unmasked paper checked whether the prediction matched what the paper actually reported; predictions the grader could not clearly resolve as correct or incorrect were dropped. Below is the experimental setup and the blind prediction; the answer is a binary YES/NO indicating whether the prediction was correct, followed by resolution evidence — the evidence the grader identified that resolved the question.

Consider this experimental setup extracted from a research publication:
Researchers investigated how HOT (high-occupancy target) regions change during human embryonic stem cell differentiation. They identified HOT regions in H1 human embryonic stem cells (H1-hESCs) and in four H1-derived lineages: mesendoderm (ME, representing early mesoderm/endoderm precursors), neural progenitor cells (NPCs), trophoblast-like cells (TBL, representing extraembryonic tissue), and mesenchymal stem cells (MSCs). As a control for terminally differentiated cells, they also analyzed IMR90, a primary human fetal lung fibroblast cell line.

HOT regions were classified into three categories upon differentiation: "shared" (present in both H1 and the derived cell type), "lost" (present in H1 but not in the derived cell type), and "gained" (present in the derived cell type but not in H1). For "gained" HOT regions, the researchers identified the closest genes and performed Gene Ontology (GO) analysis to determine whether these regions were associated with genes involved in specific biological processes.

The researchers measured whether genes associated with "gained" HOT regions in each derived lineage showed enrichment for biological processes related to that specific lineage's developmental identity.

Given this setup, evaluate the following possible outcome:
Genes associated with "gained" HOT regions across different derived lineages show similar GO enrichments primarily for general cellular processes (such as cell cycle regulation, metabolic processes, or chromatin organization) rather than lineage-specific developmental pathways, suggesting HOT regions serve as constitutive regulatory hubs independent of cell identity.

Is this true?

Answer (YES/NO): NO